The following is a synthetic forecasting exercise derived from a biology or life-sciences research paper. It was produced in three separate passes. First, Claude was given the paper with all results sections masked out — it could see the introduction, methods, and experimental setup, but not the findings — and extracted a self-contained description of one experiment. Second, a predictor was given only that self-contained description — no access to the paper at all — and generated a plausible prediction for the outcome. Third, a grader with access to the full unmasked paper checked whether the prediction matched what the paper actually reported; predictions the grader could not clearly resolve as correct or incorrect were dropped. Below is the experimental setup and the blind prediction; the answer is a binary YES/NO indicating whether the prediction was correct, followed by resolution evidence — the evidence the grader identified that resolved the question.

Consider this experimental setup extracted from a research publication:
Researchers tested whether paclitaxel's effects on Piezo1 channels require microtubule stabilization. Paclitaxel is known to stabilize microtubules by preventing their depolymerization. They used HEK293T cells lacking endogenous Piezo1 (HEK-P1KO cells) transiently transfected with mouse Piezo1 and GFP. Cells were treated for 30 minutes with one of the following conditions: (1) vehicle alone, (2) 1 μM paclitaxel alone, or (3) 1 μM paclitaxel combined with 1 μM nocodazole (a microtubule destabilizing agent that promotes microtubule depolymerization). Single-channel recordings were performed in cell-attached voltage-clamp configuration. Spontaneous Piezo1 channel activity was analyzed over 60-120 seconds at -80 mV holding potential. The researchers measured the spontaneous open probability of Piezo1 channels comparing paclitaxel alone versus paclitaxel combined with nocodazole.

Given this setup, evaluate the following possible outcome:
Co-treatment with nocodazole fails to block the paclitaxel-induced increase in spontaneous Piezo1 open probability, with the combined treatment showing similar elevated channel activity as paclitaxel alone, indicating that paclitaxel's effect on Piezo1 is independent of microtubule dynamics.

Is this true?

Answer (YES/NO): NO